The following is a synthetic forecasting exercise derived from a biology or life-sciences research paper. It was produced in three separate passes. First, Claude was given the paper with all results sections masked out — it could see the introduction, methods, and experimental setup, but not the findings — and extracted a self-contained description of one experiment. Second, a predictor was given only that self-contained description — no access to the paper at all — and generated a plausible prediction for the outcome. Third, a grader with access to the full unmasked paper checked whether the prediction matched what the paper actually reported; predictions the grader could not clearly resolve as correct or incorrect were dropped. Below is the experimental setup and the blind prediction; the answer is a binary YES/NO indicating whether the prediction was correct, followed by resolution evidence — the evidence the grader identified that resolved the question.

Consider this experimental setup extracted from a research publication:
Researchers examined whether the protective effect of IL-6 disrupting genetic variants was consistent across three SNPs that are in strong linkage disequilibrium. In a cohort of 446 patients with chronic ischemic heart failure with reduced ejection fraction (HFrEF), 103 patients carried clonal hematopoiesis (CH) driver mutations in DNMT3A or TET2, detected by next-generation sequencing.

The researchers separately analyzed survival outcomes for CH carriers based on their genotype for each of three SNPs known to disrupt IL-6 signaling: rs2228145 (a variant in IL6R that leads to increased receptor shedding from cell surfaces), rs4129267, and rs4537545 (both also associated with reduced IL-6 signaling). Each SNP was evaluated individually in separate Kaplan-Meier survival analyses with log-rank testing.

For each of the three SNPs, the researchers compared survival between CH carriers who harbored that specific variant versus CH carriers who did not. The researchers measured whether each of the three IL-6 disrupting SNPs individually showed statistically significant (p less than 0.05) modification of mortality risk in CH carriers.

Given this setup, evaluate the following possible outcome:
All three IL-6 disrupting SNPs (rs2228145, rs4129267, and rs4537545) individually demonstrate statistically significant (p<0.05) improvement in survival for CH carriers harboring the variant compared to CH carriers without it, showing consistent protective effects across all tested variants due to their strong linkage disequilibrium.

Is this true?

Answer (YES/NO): YES